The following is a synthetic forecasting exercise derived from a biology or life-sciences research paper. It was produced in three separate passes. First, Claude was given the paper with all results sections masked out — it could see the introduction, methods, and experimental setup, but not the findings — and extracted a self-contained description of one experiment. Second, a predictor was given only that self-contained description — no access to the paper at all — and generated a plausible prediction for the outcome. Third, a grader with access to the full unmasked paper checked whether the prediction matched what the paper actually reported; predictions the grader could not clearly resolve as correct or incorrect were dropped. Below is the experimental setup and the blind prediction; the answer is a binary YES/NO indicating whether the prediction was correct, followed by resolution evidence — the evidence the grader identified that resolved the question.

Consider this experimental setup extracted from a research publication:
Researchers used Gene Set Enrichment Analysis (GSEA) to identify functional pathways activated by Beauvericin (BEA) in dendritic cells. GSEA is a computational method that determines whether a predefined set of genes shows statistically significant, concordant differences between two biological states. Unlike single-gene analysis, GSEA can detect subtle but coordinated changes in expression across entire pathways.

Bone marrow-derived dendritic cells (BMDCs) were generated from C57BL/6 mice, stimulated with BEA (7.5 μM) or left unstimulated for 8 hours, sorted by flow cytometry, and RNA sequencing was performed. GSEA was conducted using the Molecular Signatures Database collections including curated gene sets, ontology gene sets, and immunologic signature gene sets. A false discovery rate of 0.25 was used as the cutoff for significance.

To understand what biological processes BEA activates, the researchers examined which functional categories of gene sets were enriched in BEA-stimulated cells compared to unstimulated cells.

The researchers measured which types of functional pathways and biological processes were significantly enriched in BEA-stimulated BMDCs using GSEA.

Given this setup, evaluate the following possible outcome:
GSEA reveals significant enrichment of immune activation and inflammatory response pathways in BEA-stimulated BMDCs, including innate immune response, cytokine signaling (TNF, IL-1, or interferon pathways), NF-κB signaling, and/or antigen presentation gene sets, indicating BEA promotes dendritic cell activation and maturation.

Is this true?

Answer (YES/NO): YES